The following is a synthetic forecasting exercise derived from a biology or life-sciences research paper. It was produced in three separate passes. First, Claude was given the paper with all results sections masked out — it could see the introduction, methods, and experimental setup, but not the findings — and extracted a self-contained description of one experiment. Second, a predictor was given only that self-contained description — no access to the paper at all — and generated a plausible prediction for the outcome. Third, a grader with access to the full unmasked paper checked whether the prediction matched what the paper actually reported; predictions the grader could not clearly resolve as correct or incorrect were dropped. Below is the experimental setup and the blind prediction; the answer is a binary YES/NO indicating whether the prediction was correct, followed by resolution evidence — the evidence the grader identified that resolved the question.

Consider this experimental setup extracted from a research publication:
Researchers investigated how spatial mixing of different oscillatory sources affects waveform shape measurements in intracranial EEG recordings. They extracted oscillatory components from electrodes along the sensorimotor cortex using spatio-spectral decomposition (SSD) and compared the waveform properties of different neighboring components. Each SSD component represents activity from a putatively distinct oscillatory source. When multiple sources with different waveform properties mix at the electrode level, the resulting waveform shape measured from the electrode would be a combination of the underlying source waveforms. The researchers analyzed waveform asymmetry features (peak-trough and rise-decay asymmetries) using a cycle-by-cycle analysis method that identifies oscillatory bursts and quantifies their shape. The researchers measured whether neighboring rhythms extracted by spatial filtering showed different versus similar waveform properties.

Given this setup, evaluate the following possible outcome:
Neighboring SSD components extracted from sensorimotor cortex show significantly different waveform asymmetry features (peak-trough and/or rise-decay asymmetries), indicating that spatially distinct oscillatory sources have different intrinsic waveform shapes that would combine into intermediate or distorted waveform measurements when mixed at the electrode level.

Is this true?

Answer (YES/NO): YES